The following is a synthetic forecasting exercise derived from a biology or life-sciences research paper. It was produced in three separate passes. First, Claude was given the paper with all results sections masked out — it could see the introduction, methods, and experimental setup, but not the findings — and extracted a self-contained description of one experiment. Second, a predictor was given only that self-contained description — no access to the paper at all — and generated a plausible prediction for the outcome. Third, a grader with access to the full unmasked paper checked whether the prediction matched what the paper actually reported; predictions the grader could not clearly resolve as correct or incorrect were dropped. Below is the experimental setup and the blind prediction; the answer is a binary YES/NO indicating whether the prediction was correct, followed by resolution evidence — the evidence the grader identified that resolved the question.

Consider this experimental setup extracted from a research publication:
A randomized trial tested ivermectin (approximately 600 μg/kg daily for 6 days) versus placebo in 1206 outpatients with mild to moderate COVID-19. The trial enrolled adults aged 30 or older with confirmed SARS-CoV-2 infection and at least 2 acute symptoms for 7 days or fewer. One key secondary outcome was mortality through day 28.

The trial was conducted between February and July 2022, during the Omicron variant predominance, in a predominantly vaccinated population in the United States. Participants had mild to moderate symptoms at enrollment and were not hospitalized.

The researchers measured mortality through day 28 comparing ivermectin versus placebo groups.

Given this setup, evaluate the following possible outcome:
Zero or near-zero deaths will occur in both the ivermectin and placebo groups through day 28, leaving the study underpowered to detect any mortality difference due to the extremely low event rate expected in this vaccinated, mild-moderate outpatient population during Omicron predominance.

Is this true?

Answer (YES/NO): YES